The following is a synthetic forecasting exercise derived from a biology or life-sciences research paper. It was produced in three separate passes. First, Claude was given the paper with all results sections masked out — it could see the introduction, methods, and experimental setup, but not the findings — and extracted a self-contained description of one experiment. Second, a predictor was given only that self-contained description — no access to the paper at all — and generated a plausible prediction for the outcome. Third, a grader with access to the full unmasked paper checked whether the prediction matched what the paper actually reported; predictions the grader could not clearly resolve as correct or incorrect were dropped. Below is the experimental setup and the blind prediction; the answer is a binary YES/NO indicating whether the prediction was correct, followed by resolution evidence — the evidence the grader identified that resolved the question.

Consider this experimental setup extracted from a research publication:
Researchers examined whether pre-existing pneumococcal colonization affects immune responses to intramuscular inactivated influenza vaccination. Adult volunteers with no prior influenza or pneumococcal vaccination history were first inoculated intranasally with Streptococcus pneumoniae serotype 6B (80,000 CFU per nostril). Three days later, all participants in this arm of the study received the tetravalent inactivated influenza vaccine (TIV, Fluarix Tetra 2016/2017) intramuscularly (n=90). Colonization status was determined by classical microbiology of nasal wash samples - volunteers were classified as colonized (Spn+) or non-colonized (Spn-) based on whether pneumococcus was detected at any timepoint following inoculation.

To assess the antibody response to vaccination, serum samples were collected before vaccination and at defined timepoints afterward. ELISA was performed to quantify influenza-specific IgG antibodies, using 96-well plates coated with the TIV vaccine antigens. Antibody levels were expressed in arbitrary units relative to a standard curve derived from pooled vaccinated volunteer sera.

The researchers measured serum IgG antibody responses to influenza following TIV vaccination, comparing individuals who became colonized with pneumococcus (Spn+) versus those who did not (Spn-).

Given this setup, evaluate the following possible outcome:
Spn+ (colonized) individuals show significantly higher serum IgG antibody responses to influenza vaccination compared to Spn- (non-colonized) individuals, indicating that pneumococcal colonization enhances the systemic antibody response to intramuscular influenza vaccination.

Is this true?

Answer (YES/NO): NO